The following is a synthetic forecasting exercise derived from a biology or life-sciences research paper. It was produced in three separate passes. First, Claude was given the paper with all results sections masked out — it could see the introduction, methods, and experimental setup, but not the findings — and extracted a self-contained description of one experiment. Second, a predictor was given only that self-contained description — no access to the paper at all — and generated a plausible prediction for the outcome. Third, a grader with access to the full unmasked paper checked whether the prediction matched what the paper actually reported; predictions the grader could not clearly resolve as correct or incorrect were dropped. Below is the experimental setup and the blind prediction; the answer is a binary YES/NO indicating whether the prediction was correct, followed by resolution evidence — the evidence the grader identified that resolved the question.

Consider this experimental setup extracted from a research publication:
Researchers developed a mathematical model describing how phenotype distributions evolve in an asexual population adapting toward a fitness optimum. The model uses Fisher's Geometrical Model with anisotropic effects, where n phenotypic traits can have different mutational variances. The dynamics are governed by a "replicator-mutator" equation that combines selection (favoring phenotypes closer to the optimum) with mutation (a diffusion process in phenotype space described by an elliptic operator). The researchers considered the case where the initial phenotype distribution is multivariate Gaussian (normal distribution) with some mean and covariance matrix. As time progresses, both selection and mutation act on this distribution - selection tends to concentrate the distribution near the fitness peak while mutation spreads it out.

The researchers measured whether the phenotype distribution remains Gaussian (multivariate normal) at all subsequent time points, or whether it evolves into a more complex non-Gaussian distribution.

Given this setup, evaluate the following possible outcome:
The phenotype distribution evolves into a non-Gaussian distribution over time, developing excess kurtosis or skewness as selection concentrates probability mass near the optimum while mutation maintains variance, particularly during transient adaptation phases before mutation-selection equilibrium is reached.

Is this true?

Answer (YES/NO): NO